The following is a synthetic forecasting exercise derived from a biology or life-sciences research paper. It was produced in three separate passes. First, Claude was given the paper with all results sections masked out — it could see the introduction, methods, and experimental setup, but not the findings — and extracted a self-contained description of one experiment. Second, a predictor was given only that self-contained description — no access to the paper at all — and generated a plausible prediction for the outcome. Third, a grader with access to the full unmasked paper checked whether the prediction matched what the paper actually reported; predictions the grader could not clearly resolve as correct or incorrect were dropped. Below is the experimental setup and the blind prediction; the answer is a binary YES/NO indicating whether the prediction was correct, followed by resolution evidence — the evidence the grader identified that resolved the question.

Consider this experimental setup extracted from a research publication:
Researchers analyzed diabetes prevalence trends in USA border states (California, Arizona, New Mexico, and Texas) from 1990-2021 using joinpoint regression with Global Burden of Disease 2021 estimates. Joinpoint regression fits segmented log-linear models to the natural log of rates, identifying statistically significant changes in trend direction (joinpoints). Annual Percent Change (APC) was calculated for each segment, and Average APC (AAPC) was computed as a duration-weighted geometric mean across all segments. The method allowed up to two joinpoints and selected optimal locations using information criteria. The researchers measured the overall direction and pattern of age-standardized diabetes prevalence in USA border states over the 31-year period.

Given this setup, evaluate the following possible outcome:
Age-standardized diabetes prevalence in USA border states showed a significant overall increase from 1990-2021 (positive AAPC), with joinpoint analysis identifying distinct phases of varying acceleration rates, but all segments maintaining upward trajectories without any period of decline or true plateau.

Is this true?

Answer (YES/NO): YES